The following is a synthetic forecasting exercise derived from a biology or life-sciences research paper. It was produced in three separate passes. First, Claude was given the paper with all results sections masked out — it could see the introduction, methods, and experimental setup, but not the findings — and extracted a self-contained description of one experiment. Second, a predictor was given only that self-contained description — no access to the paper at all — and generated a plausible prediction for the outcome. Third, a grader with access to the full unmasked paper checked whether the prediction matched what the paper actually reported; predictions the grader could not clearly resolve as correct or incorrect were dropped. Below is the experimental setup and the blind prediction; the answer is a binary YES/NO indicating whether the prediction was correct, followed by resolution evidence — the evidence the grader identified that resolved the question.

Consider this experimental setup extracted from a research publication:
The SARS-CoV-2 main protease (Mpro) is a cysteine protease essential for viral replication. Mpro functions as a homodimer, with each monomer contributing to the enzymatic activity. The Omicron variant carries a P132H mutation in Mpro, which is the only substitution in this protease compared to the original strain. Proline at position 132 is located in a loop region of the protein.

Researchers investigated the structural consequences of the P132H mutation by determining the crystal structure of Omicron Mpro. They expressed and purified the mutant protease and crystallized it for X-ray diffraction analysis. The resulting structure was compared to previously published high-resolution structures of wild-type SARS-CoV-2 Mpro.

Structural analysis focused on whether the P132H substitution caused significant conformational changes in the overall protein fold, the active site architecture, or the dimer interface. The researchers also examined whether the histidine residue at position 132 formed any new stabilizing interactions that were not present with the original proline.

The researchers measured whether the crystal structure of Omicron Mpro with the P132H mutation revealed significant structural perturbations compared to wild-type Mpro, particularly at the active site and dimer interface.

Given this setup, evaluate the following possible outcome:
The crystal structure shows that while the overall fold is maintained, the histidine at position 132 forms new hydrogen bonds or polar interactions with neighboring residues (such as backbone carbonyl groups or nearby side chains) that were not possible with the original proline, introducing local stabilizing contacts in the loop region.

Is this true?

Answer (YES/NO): NO